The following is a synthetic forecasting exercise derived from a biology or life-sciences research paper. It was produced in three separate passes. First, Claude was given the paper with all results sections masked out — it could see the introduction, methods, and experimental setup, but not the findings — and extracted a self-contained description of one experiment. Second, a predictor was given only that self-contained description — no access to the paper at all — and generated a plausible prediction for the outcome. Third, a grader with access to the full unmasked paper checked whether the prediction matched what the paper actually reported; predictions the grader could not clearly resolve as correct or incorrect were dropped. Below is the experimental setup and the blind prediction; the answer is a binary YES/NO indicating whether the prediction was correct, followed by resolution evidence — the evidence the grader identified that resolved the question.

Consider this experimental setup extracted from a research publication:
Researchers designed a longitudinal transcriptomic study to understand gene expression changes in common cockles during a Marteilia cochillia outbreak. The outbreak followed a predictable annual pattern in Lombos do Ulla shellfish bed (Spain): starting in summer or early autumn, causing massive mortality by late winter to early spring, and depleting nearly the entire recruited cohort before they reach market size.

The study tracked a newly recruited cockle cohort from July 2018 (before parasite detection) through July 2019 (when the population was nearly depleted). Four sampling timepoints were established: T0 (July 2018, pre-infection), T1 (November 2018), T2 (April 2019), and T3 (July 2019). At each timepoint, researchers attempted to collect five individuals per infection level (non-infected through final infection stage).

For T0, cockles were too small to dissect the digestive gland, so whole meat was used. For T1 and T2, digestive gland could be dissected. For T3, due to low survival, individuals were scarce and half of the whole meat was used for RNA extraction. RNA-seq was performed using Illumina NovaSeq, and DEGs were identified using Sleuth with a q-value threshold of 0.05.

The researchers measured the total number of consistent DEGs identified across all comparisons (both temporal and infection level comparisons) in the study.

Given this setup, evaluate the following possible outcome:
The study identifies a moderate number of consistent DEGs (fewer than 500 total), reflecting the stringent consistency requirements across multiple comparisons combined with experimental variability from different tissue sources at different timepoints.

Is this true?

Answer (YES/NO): NO